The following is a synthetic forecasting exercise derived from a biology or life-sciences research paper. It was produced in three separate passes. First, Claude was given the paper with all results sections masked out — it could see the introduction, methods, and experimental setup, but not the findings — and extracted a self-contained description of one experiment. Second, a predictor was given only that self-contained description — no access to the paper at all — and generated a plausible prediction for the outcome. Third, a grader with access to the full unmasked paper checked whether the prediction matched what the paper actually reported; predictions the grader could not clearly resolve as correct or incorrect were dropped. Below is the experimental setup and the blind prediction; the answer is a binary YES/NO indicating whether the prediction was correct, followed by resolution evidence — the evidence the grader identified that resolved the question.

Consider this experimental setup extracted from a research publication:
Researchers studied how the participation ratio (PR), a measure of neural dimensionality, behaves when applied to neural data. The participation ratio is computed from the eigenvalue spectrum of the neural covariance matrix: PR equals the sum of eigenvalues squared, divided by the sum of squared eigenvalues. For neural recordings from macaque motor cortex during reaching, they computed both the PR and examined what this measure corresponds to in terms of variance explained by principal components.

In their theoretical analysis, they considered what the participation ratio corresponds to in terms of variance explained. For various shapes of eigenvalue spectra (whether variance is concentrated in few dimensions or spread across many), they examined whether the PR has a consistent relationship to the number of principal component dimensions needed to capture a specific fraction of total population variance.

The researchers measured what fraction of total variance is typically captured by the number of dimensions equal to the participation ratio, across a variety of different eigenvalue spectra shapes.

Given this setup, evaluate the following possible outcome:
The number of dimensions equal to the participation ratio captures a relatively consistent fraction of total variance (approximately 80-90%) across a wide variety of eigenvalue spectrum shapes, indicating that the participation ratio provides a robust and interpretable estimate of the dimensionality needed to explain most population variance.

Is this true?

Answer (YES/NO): YES